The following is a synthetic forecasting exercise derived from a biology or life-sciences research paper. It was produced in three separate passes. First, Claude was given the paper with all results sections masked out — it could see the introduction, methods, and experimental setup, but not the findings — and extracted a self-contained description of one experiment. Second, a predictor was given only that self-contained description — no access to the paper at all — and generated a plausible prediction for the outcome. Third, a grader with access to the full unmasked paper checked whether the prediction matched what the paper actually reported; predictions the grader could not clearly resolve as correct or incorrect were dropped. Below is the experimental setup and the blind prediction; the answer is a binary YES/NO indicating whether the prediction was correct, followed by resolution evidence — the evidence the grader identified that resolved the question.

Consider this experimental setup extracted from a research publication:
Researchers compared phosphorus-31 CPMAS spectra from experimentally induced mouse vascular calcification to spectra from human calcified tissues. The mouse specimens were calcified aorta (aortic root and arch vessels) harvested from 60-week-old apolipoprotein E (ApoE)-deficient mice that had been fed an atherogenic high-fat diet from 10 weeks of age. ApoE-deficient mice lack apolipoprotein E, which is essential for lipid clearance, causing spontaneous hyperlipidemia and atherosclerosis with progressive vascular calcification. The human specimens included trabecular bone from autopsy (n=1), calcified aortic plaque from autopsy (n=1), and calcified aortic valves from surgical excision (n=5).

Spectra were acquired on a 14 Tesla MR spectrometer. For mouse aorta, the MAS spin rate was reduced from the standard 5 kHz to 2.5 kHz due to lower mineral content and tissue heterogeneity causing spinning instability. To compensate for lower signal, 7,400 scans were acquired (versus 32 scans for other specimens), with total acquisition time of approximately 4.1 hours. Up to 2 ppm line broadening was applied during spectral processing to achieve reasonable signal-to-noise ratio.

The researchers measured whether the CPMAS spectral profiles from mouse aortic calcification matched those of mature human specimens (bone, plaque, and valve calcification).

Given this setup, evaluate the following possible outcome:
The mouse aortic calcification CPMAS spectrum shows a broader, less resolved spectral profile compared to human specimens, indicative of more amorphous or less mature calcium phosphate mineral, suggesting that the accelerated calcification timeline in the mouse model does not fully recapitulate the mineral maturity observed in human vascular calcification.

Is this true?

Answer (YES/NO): NO